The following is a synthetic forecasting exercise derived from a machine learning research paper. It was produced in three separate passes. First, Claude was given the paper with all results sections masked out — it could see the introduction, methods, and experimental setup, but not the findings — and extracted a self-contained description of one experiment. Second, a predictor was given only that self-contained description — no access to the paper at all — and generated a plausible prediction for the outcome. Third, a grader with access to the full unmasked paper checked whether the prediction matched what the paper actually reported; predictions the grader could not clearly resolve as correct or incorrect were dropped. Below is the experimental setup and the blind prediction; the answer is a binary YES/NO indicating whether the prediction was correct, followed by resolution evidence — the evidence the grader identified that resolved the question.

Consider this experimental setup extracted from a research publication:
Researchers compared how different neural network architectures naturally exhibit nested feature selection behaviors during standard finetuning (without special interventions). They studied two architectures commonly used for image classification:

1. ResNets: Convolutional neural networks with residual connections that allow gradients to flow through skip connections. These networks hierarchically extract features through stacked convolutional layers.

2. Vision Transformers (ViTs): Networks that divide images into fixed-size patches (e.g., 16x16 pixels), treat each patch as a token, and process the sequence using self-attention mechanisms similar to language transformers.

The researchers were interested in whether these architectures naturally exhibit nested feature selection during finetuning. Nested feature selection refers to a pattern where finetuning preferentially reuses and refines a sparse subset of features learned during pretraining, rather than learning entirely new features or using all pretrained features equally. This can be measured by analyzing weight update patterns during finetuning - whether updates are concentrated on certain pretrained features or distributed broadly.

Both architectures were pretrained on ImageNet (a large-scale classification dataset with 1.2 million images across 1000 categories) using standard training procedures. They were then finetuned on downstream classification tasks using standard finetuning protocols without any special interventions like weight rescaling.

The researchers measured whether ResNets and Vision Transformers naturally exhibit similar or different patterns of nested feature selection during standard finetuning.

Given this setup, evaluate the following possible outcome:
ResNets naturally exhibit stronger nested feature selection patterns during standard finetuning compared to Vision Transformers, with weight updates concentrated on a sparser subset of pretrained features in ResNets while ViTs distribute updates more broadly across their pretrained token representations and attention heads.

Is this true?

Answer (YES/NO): NO